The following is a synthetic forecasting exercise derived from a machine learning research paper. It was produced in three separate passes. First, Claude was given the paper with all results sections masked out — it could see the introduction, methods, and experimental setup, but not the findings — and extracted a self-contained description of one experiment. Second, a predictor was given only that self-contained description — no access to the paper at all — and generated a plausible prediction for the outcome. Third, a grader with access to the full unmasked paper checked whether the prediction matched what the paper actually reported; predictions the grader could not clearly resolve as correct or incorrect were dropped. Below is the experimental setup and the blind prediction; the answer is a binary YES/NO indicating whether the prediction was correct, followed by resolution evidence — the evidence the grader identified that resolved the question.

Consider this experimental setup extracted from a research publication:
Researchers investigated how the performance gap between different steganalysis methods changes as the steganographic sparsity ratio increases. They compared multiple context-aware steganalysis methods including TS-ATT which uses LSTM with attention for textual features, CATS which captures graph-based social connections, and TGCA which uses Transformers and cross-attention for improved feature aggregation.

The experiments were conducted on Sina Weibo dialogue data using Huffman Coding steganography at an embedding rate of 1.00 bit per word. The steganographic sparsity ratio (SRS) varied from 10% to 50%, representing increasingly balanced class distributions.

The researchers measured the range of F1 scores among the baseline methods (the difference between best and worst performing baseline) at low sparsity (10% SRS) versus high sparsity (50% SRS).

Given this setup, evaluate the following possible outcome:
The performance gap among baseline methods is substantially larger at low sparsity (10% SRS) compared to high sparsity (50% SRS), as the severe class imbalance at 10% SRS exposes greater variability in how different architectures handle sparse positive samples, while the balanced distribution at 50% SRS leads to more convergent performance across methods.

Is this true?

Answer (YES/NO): YES